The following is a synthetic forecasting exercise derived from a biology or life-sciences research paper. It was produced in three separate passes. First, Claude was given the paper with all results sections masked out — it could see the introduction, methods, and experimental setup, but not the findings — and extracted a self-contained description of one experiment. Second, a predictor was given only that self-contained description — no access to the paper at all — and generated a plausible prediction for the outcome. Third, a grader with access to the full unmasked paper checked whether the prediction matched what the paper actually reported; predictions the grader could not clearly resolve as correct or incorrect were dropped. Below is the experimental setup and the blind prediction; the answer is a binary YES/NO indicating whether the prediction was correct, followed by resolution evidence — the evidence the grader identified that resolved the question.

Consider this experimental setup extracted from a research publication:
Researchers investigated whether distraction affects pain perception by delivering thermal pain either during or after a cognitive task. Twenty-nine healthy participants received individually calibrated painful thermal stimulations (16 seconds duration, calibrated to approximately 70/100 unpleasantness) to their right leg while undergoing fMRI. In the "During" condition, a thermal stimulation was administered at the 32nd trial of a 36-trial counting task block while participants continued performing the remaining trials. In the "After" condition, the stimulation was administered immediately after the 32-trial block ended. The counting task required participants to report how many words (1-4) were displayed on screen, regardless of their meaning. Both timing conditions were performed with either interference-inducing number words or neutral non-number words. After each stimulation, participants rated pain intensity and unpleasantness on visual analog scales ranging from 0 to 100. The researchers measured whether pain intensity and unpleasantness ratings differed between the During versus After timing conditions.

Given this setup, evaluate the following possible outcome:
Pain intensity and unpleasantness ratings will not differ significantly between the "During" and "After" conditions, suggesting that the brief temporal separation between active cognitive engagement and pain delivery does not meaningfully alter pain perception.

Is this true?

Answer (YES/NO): NO